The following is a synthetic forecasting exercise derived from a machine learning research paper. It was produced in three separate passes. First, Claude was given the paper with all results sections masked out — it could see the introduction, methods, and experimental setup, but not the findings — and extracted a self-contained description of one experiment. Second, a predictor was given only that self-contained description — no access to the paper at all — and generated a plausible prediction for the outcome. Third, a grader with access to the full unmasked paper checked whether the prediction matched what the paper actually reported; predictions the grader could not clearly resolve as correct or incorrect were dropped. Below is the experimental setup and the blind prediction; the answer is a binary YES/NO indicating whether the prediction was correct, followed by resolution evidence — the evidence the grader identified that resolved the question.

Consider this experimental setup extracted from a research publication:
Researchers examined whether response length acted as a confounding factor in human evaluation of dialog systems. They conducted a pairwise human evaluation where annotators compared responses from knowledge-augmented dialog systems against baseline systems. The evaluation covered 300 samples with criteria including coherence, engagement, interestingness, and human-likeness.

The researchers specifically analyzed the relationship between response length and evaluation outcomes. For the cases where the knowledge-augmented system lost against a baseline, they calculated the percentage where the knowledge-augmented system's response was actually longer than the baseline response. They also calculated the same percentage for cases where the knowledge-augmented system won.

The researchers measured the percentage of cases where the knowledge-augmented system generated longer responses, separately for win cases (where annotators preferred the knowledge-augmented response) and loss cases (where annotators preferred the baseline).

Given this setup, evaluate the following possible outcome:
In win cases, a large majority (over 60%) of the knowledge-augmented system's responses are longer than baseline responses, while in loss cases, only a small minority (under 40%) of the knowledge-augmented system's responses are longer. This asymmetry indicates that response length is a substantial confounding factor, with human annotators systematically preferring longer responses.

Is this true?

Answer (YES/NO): NO